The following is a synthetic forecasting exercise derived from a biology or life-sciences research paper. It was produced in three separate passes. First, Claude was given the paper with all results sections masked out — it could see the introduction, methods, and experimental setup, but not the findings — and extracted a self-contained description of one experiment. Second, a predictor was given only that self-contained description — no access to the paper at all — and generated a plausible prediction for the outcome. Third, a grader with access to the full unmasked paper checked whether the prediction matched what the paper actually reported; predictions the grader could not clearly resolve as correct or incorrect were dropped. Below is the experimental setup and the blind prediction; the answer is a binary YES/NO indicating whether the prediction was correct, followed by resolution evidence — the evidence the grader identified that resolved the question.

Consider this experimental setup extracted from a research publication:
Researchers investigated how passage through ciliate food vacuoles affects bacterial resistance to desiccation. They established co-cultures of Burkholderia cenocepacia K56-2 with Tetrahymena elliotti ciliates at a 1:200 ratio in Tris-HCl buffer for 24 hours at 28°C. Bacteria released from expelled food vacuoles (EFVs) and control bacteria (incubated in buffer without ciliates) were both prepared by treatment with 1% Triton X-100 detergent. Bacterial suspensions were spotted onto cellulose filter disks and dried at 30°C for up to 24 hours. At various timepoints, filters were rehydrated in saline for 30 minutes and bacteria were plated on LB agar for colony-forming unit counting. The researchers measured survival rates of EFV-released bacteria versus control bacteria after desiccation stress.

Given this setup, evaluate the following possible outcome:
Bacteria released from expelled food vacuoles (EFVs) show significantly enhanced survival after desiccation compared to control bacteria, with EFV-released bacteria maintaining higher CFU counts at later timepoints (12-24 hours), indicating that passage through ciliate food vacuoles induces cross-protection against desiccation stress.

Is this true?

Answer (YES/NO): YES